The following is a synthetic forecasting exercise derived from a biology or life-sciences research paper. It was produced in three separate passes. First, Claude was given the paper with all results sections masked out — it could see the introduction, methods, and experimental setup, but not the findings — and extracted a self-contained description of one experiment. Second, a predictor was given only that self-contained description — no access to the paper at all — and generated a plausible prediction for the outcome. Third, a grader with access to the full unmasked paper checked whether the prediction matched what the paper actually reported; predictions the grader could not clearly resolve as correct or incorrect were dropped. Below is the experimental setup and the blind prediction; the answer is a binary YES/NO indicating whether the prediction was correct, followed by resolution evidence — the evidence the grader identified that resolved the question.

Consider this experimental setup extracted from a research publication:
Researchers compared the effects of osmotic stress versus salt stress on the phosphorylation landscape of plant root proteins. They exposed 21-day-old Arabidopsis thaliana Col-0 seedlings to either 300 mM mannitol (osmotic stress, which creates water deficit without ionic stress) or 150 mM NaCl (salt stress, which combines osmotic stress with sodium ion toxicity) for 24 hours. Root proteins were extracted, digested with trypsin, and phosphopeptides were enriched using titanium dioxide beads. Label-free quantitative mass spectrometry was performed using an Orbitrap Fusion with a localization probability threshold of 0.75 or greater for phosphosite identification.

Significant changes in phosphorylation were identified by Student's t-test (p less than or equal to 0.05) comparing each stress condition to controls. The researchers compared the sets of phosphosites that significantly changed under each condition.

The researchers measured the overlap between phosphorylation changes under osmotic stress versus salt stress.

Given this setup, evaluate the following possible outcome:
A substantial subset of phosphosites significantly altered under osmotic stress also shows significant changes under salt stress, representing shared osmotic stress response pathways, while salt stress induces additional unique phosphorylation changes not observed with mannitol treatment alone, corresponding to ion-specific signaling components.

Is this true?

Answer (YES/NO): NO